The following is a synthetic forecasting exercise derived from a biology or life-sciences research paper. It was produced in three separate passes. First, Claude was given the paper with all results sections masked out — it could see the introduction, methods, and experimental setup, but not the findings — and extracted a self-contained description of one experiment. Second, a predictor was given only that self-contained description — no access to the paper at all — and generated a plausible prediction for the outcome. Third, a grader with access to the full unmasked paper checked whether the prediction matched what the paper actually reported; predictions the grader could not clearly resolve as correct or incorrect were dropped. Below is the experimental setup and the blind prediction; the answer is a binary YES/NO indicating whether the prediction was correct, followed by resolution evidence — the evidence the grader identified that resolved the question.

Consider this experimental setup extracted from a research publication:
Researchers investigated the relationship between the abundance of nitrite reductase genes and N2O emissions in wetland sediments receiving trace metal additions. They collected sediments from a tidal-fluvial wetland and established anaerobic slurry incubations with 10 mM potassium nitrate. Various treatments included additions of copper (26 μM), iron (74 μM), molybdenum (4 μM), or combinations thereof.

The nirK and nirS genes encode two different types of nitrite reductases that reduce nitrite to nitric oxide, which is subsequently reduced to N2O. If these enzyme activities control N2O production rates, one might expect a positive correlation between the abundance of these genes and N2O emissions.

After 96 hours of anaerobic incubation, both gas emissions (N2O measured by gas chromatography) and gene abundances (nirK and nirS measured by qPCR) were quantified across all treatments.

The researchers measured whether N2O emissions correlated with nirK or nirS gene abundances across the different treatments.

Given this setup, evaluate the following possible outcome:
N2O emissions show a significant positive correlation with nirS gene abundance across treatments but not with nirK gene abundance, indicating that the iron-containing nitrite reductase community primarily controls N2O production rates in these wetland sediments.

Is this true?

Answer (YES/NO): NO